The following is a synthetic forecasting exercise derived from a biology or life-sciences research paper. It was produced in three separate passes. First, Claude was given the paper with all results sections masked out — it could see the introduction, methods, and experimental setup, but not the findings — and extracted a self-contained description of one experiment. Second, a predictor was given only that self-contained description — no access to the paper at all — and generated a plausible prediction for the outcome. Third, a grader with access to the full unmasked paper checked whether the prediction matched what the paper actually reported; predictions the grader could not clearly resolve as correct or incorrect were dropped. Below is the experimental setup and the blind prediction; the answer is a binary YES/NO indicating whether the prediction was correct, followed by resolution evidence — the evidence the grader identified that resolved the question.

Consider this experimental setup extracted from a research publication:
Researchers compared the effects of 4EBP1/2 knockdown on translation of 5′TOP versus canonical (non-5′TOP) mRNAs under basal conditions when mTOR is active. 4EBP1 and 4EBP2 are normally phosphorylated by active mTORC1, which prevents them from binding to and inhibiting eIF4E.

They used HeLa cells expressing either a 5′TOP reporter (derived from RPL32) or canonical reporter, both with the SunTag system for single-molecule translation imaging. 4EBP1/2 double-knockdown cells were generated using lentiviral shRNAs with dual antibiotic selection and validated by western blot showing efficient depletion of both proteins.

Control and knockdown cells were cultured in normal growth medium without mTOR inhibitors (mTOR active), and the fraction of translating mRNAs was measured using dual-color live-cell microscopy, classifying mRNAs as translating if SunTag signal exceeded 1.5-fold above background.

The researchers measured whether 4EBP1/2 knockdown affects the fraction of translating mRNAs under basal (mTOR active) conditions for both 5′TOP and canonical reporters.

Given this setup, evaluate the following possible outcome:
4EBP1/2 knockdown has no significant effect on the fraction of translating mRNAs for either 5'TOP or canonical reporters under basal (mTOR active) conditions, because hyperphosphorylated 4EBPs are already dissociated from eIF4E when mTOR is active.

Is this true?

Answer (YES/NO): NO